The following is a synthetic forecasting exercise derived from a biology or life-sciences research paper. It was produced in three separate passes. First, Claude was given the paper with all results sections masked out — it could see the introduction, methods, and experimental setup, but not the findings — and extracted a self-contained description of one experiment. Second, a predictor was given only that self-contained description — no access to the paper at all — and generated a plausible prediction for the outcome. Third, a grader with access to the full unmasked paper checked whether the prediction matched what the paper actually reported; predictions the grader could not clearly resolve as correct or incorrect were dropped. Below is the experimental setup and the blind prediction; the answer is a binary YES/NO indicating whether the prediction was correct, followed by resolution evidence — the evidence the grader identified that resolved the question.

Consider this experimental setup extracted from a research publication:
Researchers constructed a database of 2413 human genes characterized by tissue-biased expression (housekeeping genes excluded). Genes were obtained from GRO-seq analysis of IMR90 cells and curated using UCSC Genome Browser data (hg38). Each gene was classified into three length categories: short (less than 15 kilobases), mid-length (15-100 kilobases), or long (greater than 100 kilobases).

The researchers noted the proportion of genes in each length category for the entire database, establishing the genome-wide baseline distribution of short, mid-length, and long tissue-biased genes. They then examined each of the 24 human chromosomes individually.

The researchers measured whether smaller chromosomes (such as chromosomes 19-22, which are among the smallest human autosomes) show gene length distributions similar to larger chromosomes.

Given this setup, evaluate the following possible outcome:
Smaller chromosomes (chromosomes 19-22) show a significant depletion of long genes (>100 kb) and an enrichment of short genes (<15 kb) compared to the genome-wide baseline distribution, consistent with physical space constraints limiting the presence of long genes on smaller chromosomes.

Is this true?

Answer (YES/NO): NO